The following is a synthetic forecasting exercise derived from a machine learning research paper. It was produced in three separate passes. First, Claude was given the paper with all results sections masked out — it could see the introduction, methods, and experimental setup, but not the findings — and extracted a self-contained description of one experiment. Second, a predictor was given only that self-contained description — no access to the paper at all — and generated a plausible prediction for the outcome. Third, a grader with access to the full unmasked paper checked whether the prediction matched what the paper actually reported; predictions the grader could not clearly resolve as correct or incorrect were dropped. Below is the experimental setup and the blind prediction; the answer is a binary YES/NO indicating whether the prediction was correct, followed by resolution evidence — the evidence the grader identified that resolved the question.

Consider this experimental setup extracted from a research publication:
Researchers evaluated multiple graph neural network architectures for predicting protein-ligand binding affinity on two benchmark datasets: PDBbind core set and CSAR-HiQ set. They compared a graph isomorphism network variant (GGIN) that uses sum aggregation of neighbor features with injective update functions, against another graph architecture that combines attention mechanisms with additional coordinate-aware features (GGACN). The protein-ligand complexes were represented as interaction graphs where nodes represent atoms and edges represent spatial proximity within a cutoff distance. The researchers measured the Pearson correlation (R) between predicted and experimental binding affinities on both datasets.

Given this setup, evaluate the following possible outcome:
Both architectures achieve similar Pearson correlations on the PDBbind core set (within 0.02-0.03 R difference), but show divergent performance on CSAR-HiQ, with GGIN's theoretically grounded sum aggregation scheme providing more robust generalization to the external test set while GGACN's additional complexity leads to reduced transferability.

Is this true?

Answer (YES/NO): NO